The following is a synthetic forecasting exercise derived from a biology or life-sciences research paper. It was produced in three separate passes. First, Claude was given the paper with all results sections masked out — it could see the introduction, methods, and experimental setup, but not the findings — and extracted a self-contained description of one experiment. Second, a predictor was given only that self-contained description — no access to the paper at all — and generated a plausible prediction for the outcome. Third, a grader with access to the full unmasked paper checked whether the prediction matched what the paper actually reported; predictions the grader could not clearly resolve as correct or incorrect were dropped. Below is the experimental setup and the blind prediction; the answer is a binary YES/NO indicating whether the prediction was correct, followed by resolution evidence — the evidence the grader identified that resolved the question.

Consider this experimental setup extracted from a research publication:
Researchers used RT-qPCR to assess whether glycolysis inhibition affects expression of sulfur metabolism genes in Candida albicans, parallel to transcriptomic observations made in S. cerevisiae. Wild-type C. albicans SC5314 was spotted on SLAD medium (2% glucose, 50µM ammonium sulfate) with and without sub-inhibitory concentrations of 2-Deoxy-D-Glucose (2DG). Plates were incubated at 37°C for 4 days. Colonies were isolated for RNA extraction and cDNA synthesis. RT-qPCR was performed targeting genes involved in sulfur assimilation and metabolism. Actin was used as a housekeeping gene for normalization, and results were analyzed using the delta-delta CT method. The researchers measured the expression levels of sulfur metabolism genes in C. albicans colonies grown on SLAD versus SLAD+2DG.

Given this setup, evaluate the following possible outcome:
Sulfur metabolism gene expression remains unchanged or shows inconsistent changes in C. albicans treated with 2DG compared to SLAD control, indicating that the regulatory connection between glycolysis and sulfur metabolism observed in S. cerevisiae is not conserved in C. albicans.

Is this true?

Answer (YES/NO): NO